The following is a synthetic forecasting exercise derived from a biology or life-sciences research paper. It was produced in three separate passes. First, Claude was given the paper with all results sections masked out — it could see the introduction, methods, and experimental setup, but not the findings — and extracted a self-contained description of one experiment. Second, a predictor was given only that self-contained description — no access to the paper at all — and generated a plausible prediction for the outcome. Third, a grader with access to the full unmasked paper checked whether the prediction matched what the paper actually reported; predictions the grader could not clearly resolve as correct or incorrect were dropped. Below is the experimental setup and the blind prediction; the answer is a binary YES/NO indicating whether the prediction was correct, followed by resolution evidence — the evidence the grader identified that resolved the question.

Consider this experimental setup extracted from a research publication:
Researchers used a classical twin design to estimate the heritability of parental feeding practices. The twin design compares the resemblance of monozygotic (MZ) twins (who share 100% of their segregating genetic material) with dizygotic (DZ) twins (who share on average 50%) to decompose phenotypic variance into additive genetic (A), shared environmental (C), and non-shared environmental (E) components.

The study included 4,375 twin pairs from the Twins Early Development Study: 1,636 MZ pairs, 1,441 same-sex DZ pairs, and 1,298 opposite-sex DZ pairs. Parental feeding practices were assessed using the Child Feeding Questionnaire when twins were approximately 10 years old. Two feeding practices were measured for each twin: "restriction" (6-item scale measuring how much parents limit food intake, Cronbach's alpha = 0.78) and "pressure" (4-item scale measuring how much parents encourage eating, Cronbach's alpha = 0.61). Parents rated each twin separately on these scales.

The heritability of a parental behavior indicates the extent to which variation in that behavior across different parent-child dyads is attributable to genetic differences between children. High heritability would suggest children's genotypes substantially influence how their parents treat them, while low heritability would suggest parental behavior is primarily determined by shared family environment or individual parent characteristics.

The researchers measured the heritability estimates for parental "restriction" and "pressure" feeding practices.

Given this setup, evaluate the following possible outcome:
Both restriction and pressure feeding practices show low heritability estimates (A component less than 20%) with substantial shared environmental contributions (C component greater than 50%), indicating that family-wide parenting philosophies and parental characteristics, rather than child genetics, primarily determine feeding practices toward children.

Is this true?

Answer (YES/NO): NO